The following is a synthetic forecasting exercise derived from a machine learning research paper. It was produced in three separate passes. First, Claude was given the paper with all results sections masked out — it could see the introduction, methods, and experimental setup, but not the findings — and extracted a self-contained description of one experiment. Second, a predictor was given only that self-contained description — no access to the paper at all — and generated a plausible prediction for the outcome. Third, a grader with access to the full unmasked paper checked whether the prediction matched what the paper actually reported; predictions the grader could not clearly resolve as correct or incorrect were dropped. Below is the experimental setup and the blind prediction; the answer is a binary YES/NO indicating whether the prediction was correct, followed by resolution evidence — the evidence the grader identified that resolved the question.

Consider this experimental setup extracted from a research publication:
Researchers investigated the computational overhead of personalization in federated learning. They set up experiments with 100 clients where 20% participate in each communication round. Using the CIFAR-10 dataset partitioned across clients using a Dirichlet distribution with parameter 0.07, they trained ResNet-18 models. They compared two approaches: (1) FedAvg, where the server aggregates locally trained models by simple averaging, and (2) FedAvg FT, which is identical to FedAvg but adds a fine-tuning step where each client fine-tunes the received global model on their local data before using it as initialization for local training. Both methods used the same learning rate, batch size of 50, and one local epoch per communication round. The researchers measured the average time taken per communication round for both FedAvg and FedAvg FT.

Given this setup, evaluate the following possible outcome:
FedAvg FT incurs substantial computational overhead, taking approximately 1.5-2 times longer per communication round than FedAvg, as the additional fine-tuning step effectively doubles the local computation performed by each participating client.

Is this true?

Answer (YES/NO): NO